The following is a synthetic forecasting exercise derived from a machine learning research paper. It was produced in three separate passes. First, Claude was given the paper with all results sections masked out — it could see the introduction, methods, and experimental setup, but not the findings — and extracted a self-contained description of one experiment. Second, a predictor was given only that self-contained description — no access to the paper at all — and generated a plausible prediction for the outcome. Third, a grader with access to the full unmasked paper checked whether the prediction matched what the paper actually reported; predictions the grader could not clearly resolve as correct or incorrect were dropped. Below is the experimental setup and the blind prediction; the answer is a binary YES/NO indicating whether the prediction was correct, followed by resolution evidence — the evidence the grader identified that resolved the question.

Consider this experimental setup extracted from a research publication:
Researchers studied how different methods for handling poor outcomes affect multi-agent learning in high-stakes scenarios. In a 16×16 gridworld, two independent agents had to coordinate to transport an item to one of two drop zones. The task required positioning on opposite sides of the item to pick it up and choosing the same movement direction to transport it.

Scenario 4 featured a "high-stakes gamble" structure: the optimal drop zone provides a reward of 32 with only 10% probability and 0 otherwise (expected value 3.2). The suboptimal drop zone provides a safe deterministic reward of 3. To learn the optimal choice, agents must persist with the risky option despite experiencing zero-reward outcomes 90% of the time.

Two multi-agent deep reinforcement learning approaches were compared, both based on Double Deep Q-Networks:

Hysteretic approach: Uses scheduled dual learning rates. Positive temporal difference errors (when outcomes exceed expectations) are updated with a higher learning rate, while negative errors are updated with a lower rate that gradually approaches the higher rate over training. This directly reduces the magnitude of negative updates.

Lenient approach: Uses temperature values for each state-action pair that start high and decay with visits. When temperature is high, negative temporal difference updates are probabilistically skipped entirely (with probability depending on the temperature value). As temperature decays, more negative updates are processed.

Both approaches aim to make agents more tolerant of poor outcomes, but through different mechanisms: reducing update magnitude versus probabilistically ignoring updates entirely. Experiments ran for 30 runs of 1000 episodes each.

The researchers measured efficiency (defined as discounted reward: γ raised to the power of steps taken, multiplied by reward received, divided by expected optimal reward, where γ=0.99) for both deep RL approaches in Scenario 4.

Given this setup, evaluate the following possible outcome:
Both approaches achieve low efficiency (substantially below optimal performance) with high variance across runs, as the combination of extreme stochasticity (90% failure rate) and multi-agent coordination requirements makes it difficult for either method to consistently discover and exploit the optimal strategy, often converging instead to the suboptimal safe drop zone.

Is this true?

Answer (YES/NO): NO